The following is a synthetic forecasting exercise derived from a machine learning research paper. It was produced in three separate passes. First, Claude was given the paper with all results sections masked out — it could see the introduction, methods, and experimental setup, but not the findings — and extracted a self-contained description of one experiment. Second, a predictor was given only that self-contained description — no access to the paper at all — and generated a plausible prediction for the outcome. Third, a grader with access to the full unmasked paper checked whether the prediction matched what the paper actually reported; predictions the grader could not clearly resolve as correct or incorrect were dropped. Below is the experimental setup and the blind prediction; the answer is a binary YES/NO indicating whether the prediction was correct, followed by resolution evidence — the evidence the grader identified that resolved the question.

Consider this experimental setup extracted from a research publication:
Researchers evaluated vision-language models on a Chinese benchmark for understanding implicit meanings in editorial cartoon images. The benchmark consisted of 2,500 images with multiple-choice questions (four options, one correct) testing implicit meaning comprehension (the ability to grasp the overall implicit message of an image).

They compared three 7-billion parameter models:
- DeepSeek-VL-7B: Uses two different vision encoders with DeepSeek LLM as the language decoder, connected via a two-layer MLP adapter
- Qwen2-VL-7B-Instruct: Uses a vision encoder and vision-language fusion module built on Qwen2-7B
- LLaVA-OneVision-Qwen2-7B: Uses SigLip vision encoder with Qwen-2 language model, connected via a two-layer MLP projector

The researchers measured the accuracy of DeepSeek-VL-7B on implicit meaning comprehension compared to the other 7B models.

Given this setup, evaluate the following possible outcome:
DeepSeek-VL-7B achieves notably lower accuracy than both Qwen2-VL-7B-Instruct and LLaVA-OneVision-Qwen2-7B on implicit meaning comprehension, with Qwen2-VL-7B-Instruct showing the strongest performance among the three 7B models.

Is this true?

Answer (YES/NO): YES